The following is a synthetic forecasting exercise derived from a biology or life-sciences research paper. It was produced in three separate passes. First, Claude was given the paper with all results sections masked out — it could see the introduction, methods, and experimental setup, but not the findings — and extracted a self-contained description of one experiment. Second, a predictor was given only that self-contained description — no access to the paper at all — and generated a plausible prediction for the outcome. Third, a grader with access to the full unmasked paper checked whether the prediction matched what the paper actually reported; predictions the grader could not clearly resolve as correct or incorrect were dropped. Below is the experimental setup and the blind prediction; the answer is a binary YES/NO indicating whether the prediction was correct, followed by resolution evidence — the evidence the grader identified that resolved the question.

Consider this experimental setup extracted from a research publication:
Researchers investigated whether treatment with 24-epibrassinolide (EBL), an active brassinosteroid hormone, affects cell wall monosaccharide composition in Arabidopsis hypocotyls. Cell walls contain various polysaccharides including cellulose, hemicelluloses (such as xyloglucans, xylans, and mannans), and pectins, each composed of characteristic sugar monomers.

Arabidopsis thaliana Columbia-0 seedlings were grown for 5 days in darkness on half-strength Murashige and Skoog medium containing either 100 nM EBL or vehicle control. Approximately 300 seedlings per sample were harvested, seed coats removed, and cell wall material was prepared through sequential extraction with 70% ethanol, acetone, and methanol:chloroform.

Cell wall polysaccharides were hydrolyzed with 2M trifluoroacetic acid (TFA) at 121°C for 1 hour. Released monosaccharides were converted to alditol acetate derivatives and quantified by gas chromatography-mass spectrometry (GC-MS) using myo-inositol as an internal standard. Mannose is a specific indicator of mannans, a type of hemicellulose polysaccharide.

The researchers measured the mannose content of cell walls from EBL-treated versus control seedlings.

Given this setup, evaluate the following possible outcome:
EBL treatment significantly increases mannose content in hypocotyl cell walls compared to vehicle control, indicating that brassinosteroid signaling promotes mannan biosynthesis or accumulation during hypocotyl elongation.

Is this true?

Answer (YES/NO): NO